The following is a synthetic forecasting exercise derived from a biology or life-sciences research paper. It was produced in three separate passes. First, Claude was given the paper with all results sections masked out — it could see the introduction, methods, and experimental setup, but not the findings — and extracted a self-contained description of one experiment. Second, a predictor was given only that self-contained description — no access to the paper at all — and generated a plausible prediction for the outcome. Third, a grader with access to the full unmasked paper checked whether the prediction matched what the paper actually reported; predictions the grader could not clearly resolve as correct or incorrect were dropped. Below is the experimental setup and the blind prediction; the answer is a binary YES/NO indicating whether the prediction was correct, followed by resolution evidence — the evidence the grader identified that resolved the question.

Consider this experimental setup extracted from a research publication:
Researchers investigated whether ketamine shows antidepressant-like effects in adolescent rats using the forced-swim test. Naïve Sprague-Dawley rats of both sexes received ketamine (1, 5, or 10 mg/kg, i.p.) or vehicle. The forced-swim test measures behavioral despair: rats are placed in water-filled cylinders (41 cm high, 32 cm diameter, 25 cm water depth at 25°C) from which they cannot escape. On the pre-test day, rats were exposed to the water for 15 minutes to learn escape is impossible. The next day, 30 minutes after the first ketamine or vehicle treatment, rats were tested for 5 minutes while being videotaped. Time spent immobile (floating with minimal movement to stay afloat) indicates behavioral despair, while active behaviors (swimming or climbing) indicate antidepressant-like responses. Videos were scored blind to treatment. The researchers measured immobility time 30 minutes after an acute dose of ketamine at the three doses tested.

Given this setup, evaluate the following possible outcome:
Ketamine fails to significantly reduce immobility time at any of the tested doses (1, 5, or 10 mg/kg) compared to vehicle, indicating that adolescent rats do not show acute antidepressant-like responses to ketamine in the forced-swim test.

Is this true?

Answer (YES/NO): NO